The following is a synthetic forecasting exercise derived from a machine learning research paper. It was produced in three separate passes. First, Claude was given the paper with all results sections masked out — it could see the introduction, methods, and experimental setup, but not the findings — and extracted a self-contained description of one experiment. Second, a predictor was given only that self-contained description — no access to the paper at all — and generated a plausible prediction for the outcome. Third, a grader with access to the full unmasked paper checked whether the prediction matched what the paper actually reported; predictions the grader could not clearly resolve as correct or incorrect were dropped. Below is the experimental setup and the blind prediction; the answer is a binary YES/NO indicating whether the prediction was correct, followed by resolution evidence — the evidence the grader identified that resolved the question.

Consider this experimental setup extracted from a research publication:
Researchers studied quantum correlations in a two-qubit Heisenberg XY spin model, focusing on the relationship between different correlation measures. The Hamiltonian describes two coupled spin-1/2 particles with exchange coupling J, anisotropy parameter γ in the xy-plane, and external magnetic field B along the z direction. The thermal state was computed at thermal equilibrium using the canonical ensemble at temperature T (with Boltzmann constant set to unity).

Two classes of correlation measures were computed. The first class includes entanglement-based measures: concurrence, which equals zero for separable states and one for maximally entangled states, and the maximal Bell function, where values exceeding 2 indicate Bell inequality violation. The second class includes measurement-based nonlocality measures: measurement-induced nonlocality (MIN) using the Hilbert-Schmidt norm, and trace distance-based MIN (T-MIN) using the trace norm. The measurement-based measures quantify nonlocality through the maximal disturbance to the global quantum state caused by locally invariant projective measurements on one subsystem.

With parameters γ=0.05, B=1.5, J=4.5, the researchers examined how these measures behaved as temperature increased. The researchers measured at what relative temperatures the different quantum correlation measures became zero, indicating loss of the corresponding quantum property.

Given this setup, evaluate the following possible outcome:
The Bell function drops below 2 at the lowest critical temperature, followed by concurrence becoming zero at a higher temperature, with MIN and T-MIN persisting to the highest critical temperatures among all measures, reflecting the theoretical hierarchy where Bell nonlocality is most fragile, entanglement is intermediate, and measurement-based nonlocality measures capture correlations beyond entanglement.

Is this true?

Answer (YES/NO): YES